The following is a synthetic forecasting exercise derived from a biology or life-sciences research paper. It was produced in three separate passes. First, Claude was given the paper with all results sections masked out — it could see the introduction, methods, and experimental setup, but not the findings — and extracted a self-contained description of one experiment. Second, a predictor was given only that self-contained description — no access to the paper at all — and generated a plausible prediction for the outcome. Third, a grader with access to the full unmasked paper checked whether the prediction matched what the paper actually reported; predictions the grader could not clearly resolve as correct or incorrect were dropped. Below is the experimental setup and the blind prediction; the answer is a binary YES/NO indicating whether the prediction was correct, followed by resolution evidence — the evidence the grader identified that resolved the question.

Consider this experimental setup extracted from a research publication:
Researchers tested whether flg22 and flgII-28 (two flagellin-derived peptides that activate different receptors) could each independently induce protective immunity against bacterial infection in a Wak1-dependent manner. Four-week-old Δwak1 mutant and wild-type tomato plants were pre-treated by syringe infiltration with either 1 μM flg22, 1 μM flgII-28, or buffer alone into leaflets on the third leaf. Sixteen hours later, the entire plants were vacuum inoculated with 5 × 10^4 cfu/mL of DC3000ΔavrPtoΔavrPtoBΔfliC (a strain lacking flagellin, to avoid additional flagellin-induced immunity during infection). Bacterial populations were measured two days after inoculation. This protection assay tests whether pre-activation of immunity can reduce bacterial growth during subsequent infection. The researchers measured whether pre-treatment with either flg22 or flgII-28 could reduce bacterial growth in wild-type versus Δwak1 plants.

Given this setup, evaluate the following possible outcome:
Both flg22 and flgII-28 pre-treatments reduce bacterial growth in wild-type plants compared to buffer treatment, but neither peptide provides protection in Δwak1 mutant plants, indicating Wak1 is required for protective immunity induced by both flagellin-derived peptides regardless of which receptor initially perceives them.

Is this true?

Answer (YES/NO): YES